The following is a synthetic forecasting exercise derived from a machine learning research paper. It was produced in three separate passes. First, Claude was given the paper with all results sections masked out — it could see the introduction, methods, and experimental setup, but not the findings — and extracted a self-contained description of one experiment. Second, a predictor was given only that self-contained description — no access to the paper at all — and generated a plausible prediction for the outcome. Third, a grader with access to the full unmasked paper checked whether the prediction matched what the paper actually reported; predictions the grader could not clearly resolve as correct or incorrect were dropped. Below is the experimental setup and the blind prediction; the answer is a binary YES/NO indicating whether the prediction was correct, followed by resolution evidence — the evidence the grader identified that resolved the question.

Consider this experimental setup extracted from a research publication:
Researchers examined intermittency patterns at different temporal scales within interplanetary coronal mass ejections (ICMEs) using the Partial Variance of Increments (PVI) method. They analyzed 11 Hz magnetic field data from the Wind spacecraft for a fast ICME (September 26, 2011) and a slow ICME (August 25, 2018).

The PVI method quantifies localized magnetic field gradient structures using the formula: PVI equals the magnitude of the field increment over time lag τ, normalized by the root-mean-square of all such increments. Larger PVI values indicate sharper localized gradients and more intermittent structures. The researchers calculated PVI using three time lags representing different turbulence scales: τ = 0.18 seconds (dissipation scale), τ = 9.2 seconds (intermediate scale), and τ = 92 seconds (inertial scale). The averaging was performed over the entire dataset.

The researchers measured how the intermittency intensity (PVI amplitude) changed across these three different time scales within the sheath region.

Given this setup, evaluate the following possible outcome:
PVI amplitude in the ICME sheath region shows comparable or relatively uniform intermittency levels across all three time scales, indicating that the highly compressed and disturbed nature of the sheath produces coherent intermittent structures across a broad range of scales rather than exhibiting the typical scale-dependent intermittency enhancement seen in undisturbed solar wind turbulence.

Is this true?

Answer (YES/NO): NO